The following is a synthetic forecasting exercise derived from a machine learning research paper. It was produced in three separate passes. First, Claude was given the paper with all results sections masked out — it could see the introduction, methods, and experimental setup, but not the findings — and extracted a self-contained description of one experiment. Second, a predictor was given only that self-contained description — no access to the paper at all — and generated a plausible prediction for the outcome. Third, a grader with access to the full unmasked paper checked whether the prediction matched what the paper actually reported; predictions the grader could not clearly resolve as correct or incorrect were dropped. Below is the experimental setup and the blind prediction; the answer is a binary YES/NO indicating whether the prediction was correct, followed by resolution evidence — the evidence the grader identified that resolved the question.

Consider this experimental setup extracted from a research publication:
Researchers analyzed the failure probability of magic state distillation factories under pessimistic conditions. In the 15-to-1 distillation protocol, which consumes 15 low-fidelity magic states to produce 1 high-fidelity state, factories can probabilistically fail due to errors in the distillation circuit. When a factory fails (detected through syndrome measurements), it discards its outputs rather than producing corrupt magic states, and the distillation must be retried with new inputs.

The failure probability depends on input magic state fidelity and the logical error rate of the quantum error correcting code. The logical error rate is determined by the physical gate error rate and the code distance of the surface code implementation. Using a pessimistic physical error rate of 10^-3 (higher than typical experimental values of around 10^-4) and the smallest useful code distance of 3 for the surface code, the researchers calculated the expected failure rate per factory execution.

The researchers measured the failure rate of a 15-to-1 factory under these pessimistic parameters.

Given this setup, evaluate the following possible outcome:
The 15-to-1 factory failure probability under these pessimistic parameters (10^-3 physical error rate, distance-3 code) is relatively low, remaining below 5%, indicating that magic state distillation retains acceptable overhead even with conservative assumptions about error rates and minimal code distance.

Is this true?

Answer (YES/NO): YES